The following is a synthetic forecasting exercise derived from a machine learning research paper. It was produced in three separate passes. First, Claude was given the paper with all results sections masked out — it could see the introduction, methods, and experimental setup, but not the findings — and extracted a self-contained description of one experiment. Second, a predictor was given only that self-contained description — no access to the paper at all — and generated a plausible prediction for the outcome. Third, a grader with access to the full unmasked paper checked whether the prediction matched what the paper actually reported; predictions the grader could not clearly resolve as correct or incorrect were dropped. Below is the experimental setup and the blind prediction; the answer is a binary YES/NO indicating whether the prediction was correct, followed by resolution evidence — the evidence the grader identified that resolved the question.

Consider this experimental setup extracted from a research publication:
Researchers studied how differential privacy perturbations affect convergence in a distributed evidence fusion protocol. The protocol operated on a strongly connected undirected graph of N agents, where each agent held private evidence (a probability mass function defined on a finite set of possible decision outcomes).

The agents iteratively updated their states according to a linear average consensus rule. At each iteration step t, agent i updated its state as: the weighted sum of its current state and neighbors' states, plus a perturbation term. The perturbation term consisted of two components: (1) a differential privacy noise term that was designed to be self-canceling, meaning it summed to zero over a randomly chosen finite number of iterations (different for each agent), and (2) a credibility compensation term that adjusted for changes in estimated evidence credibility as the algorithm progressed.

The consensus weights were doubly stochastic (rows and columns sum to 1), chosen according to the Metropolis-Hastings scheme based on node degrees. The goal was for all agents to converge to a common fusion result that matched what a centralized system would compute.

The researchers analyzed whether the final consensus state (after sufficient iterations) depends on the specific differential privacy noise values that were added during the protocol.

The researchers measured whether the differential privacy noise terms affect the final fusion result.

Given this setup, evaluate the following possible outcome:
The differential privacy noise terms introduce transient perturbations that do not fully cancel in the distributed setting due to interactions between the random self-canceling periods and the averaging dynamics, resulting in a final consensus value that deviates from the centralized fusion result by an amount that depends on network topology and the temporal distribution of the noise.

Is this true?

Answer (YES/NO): NO